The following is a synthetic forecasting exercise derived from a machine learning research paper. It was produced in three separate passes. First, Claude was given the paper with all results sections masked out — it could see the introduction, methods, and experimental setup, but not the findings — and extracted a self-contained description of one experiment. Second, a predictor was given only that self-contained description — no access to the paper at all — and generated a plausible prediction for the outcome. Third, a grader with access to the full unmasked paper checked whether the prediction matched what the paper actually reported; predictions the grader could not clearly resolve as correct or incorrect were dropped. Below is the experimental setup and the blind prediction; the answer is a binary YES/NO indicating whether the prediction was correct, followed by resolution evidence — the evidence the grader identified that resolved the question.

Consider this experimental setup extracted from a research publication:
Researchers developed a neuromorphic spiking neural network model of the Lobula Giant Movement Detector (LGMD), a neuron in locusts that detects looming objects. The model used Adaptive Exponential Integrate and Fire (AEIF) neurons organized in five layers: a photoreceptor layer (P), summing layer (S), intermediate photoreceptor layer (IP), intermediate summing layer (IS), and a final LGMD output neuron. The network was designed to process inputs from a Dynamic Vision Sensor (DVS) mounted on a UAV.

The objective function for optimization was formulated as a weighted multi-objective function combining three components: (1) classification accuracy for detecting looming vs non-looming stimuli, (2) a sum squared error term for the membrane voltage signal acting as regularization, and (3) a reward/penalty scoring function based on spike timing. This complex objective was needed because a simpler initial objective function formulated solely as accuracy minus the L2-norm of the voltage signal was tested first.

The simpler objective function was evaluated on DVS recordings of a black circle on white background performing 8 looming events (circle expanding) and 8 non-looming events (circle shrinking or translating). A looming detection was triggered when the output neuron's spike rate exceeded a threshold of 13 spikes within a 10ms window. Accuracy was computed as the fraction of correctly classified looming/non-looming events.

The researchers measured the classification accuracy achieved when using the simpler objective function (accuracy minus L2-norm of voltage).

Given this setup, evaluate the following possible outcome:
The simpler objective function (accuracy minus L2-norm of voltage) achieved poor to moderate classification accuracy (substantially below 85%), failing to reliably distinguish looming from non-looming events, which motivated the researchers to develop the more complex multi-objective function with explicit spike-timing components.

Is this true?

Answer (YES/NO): YES